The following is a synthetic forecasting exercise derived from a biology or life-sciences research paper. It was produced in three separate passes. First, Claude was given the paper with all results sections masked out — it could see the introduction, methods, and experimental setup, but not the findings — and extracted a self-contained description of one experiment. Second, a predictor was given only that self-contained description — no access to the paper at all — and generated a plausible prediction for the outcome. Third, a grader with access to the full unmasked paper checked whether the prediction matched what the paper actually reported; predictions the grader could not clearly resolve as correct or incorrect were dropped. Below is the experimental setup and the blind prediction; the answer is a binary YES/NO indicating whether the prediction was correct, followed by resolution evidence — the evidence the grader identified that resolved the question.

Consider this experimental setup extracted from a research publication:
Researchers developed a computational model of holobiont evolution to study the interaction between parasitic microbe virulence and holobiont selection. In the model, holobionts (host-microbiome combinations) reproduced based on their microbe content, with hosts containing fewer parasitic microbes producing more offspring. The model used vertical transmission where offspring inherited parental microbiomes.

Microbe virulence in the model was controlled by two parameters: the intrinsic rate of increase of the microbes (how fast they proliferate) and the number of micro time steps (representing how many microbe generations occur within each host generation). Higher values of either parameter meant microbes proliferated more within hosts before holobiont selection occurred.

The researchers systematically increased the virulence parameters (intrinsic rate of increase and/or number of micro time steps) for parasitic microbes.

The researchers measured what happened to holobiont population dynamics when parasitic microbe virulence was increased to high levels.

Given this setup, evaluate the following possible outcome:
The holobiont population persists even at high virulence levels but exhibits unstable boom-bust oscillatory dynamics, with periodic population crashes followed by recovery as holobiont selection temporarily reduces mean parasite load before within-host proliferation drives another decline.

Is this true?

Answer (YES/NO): NO